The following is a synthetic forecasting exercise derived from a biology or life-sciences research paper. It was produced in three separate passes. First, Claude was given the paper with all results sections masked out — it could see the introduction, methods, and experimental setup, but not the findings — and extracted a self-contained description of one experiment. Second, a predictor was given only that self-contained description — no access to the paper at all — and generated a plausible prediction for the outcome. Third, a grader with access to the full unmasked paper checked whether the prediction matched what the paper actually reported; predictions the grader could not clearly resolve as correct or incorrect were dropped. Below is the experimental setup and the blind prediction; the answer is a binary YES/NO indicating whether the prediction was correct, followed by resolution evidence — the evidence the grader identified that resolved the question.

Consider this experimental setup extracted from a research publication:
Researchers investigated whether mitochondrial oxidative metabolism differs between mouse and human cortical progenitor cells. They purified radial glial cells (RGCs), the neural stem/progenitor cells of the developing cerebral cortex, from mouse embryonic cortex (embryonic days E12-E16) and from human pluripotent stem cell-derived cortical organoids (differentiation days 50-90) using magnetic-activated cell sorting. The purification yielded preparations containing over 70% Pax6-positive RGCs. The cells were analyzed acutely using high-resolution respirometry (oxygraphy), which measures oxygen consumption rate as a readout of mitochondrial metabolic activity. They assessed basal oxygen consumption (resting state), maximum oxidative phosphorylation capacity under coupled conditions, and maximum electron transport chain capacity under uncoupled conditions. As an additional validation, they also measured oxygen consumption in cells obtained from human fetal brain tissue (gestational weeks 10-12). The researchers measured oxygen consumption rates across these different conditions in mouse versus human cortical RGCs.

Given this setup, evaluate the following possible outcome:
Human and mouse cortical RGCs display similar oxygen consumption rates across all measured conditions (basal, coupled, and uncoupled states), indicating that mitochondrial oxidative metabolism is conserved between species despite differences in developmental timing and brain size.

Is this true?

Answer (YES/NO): NO